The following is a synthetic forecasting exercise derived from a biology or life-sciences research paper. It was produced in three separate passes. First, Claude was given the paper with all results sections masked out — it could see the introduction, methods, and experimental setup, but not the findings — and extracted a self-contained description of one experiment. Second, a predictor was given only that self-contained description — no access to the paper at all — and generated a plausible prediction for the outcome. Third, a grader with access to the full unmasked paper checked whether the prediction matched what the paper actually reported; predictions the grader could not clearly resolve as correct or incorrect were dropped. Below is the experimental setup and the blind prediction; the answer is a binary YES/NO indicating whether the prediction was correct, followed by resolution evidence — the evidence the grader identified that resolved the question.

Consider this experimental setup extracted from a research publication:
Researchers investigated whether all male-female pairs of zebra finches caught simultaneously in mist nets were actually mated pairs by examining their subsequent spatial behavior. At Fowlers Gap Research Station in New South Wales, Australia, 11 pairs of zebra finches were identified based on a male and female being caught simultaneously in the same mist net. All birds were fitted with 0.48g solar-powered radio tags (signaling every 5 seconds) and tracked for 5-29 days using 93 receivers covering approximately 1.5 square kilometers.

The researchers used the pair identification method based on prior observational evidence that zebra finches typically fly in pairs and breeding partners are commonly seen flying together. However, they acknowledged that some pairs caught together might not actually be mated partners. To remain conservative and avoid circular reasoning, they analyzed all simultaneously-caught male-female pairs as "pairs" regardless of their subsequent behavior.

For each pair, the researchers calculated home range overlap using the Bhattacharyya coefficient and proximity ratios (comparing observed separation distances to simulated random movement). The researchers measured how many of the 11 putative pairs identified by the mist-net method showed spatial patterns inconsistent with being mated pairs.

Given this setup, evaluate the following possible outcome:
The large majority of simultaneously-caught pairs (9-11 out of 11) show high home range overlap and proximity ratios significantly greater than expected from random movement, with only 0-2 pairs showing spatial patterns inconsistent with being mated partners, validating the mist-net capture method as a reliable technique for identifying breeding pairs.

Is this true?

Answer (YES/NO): NO